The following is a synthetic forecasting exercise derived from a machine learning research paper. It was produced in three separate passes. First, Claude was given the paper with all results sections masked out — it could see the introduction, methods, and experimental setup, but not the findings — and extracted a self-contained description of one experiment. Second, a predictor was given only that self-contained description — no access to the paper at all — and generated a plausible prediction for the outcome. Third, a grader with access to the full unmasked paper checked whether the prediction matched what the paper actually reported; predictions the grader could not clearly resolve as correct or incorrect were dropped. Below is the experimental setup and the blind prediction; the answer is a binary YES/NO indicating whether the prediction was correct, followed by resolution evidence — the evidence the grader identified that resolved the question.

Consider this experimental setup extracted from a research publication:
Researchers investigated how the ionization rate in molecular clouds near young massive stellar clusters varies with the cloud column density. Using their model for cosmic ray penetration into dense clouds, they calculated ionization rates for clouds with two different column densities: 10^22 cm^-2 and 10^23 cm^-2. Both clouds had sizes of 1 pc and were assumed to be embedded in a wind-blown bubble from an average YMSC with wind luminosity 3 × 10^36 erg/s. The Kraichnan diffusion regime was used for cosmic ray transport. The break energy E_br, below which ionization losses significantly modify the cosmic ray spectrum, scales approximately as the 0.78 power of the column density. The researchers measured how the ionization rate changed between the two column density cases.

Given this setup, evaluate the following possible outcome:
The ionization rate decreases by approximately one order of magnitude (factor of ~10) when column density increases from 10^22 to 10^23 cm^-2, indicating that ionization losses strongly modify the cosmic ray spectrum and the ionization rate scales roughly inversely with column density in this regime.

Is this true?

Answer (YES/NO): NO